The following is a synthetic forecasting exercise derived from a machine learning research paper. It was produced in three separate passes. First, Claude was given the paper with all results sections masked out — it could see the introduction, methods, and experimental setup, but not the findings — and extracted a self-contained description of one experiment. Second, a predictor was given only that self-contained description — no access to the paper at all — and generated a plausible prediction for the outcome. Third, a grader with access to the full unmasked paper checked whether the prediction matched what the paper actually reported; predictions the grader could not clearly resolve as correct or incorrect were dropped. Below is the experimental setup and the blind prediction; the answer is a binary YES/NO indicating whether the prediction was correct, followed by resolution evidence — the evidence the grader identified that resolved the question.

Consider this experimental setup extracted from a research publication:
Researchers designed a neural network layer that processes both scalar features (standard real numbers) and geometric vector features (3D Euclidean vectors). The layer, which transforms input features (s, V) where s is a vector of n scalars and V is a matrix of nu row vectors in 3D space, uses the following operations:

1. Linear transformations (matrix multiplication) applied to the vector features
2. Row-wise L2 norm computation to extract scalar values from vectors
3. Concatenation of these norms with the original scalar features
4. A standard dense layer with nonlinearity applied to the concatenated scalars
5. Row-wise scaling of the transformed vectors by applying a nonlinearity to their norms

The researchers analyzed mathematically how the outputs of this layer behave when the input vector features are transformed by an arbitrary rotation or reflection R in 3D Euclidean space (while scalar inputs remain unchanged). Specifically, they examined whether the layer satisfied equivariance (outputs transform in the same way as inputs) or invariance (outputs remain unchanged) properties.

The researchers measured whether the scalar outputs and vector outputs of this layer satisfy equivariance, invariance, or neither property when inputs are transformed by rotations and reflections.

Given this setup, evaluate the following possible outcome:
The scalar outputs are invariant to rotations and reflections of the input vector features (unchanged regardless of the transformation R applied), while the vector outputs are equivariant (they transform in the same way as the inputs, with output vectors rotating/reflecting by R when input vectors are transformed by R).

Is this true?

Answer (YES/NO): YES